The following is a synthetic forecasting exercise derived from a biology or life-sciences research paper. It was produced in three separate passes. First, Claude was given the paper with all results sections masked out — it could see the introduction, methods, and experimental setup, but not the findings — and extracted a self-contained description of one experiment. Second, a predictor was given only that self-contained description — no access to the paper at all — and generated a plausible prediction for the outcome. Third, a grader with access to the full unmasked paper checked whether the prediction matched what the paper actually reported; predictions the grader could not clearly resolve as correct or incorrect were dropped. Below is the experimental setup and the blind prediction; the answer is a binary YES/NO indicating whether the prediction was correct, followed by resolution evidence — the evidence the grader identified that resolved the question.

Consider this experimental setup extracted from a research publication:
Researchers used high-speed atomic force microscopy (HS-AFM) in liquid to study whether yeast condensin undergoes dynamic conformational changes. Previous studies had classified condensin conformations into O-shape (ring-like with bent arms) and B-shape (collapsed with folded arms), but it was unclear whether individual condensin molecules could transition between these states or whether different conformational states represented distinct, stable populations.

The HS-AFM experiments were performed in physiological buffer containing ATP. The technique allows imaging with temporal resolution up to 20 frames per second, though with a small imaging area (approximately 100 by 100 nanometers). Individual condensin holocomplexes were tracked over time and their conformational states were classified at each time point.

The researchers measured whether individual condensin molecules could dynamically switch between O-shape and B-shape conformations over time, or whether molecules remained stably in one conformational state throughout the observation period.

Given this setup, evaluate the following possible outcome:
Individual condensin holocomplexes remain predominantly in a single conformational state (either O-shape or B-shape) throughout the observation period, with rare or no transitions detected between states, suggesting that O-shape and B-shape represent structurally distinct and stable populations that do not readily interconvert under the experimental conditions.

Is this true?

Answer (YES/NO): NO